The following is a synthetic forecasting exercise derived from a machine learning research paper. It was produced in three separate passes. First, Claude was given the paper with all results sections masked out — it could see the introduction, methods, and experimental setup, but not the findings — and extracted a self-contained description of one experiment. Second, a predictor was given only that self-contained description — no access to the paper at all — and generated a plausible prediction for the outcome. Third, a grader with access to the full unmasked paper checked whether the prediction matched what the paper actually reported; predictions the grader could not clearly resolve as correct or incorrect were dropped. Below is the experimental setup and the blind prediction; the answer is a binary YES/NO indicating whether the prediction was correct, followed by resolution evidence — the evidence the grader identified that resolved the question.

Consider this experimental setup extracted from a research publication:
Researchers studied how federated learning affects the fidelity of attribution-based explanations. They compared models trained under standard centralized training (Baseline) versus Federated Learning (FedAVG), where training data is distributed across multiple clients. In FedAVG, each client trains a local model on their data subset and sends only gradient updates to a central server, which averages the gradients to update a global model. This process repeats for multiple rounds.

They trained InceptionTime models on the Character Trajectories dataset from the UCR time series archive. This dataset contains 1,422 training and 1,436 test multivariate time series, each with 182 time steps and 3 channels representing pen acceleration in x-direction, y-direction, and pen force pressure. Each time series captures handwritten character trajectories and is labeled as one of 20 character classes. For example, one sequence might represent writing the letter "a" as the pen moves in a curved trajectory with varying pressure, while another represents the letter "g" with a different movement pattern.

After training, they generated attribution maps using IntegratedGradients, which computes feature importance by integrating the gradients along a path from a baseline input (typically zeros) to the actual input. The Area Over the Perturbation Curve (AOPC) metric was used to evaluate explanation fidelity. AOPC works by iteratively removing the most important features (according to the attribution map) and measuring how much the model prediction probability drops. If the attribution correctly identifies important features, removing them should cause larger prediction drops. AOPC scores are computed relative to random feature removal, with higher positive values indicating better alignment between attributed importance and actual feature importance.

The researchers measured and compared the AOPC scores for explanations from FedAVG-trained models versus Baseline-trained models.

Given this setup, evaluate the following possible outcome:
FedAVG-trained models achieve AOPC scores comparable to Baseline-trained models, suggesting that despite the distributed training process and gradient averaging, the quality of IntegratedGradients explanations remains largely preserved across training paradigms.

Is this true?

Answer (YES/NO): YES